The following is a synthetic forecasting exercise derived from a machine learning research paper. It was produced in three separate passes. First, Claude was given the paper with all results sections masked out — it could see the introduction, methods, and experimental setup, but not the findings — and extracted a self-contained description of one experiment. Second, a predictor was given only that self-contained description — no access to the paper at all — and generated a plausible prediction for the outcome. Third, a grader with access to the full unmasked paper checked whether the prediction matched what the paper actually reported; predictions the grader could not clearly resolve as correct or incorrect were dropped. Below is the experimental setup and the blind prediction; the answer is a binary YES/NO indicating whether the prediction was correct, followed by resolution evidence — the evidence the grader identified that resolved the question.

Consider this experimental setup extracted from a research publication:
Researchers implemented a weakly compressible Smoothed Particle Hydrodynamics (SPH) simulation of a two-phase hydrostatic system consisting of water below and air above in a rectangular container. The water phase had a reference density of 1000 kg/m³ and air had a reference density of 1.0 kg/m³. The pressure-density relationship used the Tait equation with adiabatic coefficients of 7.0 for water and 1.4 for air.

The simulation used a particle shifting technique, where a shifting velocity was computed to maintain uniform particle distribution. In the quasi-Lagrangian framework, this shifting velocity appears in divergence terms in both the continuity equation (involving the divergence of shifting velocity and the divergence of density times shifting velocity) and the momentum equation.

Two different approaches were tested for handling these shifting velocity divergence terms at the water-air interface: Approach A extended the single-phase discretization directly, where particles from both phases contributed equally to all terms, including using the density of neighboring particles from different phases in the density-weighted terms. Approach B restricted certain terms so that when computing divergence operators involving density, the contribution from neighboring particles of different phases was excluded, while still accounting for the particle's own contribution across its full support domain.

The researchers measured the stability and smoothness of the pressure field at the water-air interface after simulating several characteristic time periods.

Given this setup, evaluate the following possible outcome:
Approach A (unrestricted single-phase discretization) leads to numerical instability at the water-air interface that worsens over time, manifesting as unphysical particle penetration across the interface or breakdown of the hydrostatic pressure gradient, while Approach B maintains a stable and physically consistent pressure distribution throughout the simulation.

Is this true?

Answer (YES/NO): YES